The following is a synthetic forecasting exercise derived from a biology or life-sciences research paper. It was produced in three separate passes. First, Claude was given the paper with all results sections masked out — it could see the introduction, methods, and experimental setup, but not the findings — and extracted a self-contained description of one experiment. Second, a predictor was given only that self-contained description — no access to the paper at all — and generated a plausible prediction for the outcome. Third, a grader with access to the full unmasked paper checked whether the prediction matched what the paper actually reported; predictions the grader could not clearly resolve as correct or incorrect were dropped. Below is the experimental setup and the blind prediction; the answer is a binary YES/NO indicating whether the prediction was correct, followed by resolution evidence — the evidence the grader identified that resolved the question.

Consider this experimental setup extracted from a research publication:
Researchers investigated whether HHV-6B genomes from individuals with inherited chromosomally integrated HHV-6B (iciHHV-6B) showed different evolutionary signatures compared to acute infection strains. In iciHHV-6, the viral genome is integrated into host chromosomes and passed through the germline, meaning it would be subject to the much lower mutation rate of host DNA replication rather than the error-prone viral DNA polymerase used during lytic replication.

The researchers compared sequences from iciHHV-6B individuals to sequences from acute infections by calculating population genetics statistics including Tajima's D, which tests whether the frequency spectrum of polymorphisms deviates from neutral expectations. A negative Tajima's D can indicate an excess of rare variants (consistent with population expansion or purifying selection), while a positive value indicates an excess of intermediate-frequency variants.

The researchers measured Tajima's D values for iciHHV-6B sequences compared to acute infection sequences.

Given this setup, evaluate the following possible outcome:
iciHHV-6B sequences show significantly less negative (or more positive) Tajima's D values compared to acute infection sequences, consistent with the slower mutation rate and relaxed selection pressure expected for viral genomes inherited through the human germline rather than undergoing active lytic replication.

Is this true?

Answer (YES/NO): NO